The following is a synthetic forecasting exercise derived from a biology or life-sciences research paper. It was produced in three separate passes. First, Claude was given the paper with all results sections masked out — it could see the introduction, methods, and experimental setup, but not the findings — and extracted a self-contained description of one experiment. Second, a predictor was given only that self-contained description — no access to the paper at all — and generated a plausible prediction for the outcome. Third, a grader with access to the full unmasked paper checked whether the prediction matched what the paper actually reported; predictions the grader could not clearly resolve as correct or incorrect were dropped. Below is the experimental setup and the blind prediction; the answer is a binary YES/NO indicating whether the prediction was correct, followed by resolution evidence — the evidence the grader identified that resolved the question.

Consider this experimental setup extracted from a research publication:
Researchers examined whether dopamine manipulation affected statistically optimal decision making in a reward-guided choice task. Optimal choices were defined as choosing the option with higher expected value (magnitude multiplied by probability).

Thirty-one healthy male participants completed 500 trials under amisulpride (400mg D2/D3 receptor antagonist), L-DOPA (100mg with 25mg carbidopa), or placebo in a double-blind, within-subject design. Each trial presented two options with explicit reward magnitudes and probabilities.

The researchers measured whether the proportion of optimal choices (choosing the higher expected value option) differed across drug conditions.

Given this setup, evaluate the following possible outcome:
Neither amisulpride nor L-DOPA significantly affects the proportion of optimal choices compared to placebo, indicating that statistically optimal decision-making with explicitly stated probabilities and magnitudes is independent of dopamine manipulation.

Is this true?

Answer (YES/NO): YES